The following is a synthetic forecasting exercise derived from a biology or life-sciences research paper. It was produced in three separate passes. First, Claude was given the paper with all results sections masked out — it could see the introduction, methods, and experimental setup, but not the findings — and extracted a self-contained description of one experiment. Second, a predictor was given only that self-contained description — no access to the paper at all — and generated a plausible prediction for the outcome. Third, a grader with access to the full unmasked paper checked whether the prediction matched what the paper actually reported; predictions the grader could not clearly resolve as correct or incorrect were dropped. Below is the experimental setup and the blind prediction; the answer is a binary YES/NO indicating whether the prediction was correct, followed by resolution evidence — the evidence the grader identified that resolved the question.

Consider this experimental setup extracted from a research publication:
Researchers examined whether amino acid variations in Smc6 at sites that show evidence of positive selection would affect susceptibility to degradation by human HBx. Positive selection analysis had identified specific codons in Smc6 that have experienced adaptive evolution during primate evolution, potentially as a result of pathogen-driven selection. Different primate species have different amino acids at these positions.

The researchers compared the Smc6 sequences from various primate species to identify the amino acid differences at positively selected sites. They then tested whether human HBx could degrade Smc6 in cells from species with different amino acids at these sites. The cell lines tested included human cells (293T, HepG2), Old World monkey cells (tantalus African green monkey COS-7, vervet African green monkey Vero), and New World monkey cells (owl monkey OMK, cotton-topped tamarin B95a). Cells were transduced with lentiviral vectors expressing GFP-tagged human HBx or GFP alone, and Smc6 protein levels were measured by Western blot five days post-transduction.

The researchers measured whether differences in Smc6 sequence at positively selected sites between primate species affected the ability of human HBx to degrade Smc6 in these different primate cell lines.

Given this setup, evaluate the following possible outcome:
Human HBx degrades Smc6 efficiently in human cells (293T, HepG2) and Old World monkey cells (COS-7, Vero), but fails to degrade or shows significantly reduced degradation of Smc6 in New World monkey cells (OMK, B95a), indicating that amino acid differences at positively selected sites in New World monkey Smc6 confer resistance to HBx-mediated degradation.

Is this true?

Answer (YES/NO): NO